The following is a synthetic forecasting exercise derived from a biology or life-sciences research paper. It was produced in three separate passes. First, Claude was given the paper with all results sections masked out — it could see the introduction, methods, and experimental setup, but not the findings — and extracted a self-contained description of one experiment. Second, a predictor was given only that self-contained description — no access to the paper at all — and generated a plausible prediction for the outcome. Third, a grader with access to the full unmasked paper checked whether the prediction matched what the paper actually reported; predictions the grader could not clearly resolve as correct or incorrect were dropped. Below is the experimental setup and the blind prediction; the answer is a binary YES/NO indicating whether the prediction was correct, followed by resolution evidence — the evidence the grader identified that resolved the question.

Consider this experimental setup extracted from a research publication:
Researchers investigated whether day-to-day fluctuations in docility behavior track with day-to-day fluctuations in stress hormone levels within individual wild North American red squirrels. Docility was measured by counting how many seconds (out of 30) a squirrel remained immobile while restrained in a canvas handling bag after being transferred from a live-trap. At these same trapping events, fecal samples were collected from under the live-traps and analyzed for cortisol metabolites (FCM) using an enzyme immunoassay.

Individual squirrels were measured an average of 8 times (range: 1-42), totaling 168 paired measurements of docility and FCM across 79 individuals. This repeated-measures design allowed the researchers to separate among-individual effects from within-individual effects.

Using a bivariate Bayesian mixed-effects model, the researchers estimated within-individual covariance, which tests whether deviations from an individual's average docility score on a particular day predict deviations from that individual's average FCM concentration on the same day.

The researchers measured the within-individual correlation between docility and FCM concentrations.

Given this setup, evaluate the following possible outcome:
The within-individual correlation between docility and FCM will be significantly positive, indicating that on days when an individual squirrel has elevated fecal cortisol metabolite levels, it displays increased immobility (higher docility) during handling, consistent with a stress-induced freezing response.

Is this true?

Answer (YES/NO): NO